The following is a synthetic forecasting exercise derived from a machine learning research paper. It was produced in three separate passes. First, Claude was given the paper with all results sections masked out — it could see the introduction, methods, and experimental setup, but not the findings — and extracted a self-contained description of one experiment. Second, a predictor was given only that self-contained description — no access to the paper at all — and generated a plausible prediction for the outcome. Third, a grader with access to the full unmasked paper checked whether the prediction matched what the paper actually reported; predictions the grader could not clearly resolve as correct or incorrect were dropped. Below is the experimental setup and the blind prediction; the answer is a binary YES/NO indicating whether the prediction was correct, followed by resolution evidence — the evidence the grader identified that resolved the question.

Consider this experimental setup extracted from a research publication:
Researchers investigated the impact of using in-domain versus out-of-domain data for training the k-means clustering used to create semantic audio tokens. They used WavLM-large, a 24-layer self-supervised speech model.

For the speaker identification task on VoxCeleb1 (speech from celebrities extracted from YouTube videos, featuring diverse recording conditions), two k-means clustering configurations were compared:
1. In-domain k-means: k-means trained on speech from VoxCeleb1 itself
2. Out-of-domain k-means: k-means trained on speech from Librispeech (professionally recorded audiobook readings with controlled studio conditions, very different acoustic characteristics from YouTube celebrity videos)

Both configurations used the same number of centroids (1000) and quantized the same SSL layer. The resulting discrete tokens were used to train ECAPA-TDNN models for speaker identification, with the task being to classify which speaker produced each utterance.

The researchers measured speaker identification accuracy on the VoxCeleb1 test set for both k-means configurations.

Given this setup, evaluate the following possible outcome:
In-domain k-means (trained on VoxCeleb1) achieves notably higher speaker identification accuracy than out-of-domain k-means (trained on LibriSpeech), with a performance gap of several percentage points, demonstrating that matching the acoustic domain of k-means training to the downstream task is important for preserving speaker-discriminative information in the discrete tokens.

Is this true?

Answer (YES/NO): NO